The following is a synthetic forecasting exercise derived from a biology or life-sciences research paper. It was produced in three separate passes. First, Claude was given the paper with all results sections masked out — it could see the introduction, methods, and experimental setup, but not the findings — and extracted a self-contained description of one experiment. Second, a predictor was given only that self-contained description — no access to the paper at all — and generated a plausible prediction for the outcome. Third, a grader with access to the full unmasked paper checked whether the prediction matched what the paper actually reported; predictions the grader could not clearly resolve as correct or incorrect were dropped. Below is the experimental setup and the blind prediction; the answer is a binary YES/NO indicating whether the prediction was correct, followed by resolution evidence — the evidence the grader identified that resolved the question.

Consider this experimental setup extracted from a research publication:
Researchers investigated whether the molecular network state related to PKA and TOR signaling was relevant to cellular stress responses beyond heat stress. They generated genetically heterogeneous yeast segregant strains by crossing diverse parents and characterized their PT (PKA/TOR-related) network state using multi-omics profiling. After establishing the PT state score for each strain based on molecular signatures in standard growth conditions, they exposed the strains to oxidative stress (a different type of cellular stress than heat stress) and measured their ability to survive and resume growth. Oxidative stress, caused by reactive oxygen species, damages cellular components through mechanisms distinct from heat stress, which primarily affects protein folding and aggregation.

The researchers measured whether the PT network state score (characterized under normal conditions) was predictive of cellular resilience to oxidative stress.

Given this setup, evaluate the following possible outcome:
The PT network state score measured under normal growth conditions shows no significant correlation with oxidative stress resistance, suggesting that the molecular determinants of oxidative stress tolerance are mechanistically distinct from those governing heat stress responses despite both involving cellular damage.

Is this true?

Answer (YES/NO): NO